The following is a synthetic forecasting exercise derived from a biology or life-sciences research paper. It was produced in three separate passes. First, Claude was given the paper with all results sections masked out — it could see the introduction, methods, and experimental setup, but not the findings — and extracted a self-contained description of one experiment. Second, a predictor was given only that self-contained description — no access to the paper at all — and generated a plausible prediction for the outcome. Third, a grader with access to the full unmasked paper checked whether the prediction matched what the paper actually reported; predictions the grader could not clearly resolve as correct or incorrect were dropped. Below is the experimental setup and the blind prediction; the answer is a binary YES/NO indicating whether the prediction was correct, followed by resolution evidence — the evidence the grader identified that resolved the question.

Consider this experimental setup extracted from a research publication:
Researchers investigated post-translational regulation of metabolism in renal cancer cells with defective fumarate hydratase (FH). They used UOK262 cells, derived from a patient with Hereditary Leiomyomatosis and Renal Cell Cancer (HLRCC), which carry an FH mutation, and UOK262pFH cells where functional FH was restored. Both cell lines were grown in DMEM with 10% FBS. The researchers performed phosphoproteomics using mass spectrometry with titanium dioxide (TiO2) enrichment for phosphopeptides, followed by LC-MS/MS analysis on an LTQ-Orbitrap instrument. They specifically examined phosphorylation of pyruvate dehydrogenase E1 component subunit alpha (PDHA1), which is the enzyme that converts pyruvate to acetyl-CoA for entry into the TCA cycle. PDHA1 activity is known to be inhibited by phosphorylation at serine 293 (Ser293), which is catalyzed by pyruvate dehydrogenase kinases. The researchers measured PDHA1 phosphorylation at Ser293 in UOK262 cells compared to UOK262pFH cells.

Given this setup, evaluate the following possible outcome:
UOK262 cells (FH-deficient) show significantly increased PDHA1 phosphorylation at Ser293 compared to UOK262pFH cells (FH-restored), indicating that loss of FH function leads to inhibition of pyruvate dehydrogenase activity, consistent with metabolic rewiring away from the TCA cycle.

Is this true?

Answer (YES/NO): YES